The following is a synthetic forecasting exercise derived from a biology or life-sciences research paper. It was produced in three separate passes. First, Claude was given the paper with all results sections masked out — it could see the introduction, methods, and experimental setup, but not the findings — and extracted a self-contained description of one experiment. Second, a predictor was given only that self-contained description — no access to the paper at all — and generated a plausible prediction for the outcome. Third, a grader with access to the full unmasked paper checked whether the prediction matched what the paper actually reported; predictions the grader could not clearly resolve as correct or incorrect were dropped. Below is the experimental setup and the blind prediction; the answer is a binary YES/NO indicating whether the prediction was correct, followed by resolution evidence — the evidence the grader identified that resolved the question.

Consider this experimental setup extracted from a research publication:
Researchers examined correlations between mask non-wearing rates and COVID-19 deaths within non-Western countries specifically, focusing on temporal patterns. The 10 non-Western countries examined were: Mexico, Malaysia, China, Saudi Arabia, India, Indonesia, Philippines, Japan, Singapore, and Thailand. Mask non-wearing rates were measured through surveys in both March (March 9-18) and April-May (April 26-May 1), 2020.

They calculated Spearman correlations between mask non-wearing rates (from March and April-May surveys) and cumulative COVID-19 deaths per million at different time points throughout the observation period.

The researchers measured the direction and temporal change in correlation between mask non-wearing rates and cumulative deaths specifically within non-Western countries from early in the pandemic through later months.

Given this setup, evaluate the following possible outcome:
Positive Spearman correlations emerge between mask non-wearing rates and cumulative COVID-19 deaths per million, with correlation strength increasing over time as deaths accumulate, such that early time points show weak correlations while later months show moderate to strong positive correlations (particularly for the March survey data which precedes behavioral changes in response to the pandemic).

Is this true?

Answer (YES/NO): NO